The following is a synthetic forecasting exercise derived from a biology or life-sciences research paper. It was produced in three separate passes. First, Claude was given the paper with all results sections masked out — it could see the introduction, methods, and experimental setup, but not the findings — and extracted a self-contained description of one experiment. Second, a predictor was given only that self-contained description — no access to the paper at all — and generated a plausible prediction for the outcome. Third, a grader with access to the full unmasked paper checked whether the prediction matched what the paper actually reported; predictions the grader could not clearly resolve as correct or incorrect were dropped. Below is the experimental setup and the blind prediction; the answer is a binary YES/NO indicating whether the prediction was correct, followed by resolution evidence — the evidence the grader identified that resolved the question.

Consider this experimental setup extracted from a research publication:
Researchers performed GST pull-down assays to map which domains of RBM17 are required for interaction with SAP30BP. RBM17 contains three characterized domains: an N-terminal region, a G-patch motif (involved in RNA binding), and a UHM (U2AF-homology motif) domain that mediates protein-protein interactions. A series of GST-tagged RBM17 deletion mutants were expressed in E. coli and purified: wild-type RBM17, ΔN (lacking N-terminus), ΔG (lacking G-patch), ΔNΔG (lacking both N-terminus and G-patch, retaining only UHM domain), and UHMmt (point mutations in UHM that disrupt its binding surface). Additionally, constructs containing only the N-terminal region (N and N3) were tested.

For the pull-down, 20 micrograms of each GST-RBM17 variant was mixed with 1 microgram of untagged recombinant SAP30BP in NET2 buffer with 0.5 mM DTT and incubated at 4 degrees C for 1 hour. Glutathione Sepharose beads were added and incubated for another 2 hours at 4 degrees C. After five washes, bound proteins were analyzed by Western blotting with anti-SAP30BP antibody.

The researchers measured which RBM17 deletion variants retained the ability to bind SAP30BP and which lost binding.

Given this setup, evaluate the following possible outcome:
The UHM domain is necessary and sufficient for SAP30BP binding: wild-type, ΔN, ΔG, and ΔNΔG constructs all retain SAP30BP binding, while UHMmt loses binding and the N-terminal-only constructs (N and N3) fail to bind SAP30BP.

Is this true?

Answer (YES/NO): NO